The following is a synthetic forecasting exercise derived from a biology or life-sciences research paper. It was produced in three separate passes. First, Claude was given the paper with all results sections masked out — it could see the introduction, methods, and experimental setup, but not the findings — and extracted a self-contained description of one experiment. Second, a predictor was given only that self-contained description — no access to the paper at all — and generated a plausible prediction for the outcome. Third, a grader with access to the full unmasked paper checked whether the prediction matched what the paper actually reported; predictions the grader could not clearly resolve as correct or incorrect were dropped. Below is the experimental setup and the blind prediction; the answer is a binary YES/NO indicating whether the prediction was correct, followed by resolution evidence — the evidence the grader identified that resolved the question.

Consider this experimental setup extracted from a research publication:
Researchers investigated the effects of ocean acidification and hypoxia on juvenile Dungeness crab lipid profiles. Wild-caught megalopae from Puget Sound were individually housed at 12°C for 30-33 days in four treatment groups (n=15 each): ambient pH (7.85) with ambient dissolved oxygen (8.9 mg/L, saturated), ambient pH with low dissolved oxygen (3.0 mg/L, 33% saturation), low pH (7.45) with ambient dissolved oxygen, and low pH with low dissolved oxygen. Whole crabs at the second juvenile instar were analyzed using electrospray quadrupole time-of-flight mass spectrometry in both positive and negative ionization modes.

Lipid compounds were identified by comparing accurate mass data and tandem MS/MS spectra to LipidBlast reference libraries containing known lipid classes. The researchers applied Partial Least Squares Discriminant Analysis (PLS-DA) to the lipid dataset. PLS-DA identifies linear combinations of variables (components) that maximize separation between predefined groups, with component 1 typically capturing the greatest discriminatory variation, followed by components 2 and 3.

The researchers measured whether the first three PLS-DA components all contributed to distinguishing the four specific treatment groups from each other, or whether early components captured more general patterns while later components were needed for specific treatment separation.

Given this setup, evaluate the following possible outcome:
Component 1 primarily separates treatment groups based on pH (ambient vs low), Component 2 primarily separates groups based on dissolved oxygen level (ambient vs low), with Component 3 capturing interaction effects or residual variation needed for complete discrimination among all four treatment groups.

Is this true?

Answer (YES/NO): NO